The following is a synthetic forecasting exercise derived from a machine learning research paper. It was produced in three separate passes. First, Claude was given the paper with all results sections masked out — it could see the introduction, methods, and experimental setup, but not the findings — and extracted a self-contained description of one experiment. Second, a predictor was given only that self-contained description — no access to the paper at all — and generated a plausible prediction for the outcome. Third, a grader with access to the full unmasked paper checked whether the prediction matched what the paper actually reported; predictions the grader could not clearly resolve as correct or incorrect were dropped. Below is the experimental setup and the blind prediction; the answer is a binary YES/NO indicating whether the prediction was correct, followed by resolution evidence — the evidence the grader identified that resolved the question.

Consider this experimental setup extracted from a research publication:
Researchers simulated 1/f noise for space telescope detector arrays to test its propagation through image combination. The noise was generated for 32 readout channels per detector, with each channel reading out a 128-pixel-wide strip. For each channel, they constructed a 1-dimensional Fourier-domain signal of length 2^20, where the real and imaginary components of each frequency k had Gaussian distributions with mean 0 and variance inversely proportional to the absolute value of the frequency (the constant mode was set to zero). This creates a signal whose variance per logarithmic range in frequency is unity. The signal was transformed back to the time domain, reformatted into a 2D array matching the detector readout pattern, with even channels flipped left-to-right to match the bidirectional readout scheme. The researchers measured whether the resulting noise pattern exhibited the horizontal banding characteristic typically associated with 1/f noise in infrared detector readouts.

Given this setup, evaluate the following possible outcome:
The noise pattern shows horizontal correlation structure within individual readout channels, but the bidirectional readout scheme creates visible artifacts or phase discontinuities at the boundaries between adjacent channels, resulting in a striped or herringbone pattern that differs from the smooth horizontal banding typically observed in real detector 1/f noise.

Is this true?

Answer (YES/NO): NO